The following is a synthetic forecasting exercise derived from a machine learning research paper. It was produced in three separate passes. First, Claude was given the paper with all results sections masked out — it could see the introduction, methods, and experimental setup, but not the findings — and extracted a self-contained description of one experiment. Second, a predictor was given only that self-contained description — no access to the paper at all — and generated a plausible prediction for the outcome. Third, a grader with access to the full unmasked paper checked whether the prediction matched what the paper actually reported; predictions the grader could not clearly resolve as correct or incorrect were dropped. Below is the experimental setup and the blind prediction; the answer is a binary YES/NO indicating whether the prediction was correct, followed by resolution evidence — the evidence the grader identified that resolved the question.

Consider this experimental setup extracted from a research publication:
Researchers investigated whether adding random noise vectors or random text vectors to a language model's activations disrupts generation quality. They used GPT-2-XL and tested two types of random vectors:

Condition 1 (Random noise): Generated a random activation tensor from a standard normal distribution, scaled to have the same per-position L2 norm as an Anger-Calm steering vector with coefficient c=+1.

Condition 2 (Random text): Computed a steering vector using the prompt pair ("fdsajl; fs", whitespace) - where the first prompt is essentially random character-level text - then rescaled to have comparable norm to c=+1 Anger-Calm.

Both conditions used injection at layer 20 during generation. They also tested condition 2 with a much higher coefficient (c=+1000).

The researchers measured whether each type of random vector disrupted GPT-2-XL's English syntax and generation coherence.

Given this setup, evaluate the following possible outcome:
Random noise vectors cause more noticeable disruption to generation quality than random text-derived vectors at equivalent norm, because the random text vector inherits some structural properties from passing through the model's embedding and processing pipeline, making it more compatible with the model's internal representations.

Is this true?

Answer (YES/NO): NO